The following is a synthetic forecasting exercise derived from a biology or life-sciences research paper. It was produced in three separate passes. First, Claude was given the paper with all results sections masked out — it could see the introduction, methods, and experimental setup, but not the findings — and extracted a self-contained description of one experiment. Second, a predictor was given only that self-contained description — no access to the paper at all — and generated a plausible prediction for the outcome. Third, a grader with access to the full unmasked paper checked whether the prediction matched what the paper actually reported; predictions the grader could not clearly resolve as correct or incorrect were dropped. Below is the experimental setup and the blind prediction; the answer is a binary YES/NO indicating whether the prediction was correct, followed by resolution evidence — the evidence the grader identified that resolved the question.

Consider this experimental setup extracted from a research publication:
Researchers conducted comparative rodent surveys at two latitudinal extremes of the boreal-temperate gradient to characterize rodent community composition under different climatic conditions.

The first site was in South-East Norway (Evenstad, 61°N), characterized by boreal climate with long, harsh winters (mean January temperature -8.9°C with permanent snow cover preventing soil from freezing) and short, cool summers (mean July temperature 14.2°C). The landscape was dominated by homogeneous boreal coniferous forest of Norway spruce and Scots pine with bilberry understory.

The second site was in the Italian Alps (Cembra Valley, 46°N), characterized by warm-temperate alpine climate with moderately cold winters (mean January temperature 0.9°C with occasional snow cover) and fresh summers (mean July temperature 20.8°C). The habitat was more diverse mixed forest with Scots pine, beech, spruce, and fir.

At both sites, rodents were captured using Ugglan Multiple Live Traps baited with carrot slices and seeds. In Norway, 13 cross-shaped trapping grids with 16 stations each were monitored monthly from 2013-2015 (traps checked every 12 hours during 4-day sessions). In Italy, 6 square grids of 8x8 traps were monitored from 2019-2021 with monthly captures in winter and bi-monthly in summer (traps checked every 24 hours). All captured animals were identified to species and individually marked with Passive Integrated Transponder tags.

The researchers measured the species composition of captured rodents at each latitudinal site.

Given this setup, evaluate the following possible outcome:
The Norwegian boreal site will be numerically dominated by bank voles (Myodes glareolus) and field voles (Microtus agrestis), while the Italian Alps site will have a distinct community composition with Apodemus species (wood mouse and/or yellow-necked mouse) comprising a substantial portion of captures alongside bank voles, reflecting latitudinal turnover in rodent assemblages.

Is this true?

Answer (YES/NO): NO